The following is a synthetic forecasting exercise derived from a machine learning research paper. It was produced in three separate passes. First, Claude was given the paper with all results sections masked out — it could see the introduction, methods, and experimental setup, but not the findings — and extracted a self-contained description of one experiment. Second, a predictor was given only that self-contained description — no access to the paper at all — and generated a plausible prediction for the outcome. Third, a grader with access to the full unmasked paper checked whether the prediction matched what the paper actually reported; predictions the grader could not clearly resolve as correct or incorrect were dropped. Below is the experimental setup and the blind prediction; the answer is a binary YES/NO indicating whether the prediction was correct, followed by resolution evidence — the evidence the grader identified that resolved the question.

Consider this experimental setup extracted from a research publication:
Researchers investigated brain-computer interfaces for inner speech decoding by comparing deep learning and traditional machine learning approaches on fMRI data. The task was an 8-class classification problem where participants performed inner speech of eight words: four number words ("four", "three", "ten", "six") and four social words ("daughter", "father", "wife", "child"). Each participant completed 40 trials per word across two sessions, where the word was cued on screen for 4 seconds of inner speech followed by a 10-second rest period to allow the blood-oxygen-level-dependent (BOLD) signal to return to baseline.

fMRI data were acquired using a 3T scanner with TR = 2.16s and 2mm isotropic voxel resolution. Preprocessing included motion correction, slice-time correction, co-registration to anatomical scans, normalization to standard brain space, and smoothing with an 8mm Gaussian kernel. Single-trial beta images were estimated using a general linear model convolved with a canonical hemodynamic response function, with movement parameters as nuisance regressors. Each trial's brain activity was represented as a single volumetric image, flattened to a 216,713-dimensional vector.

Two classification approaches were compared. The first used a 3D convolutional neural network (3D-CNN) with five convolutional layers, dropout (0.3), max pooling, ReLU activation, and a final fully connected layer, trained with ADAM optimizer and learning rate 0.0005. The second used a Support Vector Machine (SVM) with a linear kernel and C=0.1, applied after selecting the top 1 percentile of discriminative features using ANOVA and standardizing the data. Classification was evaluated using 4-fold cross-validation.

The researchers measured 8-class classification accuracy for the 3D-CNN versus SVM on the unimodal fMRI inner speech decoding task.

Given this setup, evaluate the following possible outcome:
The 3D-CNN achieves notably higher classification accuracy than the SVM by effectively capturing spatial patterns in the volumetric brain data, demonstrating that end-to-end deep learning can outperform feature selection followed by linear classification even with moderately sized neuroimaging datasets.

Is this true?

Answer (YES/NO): NO